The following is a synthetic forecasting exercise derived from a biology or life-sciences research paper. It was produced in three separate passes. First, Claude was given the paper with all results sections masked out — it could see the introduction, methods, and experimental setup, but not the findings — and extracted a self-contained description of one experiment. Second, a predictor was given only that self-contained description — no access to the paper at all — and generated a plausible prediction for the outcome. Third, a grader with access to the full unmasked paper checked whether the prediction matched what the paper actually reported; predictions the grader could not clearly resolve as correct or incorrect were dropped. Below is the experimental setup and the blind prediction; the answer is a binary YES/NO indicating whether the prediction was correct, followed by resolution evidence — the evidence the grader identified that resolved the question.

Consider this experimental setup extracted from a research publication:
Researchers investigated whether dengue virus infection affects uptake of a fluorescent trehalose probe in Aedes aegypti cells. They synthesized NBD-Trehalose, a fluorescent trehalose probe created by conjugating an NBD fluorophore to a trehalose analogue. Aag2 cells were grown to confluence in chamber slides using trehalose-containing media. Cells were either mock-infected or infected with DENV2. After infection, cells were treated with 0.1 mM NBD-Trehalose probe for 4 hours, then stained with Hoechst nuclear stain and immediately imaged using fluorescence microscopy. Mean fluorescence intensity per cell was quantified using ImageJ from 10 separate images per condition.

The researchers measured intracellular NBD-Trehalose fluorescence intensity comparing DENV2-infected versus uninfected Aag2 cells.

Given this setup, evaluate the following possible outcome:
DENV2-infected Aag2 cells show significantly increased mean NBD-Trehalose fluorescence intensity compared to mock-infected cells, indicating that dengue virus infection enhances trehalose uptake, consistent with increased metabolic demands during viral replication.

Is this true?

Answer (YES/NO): NO